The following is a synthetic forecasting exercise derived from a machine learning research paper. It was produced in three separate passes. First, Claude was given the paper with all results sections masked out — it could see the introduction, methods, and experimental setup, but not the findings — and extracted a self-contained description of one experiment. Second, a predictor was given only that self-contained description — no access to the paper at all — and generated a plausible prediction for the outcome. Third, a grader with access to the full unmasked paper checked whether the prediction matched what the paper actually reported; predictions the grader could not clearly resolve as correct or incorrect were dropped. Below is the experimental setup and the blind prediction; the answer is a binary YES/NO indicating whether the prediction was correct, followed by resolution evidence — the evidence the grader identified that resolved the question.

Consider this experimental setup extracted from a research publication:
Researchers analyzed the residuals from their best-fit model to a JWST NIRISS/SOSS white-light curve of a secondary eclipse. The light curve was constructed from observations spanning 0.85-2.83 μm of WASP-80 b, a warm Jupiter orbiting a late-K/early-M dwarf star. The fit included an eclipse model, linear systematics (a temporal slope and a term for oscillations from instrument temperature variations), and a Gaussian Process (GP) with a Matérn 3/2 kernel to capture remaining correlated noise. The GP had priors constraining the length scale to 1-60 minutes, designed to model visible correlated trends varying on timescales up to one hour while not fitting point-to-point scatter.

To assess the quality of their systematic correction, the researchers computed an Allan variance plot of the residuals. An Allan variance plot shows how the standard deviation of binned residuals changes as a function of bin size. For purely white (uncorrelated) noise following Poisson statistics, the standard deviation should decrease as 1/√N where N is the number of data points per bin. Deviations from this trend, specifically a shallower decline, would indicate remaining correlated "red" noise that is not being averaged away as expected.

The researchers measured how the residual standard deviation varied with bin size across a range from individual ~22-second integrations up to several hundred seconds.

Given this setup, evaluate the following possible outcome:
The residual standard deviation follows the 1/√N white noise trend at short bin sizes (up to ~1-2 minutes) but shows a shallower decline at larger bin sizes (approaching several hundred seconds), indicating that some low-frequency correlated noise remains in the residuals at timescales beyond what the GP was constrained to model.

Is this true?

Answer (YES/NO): NO